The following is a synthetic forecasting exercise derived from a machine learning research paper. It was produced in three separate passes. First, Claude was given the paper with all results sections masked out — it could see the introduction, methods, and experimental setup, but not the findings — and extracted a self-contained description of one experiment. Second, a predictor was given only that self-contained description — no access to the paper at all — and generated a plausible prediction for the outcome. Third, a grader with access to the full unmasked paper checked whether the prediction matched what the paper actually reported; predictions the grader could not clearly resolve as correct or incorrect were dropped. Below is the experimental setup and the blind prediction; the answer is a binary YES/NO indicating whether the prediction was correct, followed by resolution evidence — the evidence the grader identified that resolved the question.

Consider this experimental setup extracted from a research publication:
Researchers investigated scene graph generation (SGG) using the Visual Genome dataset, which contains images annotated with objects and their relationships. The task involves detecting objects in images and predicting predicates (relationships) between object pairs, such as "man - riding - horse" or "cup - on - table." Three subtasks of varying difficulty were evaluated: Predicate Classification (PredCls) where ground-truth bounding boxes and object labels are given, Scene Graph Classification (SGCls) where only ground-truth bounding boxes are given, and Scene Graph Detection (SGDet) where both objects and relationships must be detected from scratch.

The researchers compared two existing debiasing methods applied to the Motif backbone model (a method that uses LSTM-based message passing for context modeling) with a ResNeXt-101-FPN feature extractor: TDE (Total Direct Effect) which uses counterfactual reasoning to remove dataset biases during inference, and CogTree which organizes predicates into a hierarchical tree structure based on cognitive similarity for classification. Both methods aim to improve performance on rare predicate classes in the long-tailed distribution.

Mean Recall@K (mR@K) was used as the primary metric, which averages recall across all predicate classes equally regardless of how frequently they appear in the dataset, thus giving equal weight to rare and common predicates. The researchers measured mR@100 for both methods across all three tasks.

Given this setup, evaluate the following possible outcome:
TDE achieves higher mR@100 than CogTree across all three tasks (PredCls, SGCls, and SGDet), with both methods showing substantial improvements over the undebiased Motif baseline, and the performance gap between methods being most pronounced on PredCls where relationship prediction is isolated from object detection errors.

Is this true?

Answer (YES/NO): NO